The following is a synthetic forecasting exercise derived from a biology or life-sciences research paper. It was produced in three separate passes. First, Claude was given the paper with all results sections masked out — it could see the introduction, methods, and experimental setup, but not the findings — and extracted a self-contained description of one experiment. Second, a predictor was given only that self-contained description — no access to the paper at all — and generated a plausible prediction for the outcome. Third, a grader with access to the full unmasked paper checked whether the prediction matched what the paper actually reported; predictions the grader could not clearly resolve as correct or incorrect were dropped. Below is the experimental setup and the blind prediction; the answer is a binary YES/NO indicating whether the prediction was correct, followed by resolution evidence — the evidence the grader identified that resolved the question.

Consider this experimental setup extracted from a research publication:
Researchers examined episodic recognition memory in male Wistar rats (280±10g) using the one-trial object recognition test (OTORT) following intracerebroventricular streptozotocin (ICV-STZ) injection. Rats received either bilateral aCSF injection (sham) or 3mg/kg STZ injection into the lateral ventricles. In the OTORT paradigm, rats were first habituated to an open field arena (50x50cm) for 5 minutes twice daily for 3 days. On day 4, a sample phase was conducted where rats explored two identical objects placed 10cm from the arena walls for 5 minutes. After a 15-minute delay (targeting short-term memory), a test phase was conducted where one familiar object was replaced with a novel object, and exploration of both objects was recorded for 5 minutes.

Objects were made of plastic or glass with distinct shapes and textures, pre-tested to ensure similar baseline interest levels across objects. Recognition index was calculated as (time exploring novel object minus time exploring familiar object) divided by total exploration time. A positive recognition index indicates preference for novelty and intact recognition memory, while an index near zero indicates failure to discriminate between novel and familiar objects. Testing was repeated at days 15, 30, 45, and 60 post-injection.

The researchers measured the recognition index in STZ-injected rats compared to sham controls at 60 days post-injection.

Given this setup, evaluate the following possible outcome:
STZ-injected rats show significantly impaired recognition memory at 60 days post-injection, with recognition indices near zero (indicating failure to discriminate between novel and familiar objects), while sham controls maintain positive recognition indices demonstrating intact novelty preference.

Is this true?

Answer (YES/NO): YES